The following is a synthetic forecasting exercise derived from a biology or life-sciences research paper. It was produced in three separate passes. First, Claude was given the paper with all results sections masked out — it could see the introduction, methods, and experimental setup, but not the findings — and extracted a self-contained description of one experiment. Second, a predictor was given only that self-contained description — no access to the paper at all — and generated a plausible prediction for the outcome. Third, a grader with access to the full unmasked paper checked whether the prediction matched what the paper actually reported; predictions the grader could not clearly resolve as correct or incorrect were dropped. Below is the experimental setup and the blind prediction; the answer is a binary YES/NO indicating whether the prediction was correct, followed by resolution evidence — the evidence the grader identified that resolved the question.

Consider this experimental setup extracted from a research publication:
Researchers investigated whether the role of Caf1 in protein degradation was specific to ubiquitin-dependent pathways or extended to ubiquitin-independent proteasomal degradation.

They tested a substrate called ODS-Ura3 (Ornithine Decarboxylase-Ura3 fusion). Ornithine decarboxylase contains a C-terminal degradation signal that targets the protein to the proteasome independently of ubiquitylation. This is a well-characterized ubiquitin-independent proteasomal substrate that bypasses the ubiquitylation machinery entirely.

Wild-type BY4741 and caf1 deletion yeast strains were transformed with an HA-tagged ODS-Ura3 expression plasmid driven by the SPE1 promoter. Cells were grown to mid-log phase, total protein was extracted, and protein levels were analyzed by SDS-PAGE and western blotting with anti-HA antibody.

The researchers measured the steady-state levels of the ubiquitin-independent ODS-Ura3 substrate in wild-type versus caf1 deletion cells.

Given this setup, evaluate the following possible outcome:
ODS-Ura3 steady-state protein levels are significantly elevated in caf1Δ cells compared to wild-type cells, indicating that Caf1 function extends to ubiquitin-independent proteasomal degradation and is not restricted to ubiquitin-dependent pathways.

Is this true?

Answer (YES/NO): NO